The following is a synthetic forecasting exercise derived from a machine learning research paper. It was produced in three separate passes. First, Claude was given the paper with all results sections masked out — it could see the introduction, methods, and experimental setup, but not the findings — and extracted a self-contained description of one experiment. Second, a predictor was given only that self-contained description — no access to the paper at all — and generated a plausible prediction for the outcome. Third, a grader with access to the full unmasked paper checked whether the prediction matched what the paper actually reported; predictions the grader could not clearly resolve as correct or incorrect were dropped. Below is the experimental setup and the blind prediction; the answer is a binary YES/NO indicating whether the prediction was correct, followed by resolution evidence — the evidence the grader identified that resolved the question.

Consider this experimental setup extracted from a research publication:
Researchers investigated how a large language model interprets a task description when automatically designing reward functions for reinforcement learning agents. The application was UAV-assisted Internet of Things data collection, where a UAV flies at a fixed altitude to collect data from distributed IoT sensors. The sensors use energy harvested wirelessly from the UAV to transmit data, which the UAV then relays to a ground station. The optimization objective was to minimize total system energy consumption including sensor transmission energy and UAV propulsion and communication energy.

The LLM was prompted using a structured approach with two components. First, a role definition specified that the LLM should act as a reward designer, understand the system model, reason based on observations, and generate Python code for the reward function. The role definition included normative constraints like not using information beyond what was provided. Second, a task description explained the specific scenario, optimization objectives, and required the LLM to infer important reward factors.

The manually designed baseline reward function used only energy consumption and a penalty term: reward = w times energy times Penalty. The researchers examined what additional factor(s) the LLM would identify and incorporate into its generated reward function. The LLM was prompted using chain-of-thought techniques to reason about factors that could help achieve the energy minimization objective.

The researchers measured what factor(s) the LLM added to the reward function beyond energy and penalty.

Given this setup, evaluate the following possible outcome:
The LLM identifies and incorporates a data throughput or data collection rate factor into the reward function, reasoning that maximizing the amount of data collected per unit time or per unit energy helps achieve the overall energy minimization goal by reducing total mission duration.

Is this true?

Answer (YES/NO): NO